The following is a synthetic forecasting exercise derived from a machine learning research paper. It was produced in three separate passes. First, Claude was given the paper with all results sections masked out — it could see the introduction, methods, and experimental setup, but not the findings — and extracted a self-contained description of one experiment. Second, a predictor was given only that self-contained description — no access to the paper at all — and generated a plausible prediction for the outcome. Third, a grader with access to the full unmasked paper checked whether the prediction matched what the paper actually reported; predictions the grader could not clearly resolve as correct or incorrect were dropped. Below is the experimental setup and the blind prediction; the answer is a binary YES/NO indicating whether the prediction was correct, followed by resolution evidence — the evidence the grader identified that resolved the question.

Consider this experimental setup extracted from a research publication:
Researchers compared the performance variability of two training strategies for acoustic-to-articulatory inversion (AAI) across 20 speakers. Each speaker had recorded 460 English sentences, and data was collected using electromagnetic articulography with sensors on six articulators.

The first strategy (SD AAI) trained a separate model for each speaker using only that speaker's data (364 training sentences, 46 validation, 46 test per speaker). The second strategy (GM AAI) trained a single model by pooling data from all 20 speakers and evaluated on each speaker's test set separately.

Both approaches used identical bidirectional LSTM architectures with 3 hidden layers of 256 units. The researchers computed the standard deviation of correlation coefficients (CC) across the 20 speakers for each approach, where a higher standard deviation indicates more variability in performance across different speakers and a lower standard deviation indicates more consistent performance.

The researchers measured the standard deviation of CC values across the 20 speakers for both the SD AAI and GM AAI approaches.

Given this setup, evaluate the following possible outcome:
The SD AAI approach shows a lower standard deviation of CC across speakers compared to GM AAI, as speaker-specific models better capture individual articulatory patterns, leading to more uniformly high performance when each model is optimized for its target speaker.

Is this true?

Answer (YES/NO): NO